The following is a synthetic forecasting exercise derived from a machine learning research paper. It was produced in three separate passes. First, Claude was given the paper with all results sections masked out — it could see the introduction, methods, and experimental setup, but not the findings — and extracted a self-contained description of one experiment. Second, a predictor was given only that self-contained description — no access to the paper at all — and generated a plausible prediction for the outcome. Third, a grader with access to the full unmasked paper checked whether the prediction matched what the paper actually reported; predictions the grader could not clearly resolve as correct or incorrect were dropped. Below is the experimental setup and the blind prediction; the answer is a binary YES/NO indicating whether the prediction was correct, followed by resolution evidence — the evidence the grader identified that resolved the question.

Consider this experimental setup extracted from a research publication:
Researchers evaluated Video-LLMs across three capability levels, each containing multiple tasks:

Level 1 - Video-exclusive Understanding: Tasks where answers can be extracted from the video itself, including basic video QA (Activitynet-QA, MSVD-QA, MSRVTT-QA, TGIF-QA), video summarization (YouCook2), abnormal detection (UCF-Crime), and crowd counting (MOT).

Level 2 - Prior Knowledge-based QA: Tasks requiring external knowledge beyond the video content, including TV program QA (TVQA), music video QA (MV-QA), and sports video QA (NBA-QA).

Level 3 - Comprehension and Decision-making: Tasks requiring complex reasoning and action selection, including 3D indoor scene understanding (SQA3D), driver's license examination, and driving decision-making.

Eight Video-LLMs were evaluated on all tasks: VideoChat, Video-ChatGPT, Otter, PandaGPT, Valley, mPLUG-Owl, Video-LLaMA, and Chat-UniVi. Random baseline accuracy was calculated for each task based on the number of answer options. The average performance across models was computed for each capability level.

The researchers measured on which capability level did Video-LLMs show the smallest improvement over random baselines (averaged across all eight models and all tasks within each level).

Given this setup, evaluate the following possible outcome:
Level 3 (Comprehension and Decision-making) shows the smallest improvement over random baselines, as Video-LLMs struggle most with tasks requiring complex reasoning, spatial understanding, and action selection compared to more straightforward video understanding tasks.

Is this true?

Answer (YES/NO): NO